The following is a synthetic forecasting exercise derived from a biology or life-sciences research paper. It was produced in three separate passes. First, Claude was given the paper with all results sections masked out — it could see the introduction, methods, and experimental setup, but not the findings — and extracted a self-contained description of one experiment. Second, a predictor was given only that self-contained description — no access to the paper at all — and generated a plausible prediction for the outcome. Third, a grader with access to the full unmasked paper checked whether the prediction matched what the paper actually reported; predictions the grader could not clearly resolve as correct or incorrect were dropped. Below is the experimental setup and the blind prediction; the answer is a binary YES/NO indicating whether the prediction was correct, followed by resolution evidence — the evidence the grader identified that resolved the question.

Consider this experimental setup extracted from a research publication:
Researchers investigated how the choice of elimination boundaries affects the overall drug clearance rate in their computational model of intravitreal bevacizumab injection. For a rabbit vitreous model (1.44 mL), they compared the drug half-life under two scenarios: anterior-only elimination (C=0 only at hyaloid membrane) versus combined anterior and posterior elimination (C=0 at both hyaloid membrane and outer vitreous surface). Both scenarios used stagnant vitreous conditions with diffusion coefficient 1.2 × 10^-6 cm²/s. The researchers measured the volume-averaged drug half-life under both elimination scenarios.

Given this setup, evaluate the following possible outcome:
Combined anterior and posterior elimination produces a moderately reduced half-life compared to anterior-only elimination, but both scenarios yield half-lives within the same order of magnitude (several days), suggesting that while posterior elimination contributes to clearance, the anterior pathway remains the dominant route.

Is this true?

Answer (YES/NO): NO